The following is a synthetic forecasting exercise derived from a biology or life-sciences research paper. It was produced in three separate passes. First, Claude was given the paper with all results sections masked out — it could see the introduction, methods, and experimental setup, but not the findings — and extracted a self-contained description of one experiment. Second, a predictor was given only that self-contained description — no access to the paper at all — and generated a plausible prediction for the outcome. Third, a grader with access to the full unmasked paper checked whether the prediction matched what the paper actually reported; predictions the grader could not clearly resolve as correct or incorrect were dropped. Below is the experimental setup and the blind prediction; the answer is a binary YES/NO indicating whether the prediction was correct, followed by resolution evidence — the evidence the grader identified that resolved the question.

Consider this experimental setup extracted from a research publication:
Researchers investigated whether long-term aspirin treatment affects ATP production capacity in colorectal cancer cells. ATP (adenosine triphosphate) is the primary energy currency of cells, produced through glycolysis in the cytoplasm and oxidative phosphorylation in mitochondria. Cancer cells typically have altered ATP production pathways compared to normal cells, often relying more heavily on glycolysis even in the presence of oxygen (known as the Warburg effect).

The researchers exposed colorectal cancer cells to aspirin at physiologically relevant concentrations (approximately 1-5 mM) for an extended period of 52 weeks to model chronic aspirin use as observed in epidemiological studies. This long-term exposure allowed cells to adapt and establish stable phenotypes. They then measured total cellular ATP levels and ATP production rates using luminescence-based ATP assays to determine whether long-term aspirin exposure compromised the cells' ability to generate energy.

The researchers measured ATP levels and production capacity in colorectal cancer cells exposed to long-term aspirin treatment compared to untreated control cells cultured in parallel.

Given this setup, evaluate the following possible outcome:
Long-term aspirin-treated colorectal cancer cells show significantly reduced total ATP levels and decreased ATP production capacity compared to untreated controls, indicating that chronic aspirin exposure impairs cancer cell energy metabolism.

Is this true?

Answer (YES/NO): NO